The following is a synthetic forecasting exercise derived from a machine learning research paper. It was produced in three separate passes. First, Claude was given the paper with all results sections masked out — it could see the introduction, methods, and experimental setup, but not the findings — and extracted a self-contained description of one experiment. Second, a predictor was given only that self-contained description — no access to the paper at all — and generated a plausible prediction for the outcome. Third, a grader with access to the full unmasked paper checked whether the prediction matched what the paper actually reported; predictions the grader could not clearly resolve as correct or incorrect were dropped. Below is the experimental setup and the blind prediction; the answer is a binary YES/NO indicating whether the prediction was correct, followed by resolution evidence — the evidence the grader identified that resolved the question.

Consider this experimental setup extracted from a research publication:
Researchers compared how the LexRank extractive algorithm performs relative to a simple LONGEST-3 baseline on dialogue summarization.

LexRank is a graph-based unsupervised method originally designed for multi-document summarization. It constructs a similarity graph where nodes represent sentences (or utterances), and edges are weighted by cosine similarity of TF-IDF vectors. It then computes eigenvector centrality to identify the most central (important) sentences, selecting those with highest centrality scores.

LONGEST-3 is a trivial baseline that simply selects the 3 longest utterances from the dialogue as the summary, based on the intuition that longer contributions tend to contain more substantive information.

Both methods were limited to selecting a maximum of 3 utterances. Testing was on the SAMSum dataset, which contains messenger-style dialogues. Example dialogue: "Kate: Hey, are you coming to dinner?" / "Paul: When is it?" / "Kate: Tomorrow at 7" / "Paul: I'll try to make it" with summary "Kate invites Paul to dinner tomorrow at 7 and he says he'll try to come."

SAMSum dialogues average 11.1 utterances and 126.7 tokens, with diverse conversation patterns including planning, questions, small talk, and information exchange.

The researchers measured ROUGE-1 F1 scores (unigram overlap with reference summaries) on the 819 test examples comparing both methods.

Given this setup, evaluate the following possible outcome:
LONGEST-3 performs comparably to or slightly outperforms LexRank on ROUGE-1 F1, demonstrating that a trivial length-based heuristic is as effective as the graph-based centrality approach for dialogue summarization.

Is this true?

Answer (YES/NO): NO